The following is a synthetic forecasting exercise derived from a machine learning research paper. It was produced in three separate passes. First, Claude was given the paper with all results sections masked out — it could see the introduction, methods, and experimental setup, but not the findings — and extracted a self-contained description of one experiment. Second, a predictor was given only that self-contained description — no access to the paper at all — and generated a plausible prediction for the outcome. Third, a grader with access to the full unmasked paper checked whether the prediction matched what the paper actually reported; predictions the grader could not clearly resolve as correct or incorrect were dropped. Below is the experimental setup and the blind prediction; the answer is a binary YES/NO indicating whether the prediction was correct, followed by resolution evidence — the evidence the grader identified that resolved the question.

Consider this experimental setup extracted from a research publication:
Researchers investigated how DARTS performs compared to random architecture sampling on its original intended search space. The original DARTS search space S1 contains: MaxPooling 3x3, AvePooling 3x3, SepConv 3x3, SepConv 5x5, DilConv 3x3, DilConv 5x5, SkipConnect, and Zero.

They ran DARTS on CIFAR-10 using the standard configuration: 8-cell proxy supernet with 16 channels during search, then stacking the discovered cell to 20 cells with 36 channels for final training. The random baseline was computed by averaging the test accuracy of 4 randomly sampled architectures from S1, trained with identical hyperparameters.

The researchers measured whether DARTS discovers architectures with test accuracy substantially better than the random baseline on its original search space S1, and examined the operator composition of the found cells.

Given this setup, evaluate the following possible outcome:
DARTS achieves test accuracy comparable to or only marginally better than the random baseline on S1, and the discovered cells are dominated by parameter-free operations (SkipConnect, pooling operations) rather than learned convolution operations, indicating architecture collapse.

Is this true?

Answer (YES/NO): NO